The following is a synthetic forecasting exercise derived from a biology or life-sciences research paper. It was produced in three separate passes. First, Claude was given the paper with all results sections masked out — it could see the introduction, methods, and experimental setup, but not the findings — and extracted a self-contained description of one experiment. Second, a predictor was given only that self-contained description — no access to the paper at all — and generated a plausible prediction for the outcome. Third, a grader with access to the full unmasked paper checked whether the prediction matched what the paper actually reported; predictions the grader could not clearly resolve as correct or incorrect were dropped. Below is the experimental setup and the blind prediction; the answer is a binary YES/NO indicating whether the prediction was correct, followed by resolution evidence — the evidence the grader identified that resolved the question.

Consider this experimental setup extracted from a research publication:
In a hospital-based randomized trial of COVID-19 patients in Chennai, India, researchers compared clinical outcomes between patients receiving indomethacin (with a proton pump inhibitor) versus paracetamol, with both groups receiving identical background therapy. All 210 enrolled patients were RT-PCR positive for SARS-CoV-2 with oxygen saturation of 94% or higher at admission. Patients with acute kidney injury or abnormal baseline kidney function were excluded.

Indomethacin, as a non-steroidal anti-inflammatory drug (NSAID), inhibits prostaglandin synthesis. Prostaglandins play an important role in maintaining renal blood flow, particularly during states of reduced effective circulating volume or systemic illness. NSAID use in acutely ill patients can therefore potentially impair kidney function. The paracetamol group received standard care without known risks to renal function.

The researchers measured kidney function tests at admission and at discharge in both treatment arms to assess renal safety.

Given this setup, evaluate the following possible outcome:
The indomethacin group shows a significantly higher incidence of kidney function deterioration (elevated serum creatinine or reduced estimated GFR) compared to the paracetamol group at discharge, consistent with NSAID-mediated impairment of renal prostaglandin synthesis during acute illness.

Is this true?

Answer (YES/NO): NO